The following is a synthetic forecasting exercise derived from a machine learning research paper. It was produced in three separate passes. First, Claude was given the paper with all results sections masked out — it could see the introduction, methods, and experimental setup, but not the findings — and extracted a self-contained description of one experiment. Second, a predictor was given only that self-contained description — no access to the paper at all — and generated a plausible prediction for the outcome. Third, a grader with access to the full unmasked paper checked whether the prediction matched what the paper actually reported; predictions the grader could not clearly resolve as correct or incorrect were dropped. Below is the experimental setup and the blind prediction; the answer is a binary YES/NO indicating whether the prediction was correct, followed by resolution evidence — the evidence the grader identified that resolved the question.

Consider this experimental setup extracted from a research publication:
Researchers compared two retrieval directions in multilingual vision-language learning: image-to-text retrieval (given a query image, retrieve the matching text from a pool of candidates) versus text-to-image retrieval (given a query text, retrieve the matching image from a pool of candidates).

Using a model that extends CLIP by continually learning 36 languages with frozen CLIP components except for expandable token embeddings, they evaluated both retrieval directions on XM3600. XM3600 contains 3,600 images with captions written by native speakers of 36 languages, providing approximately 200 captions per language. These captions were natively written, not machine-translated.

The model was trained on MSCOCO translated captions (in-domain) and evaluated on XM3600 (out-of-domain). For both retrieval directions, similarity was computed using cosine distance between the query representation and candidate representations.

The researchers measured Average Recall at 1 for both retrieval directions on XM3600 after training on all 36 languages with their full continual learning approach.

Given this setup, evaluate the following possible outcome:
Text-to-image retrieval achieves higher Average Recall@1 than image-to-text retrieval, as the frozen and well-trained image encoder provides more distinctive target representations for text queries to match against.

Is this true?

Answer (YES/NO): NO